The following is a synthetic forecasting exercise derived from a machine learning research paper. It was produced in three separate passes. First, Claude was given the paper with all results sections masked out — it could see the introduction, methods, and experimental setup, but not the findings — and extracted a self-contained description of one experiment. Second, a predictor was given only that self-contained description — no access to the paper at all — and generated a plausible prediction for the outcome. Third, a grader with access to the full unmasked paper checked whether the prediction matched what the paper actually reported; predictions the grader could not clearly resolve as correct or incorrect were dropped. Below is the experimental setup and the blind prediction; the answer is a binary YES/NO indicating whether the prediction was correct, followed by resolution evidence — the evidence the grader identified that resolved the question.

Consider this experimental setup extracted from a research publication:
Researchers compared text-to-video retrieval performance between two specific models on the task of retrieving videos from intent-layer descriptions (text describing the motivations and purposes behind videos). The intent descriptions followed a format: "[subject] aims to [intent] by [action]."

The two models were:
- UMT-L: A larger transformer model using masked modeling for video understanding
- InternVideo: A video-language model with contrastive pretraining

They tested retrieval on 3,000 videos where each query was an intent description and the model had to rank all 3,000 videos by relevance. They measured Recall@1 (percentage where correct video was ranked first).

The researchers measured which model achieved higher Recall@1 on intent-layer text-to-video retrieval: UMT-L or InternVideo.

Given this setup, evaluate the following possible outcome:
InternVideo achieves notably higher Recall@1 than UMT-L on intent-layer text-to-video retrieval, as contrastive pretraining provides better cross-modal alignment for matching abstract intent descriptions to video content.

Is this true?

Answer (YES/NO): YES